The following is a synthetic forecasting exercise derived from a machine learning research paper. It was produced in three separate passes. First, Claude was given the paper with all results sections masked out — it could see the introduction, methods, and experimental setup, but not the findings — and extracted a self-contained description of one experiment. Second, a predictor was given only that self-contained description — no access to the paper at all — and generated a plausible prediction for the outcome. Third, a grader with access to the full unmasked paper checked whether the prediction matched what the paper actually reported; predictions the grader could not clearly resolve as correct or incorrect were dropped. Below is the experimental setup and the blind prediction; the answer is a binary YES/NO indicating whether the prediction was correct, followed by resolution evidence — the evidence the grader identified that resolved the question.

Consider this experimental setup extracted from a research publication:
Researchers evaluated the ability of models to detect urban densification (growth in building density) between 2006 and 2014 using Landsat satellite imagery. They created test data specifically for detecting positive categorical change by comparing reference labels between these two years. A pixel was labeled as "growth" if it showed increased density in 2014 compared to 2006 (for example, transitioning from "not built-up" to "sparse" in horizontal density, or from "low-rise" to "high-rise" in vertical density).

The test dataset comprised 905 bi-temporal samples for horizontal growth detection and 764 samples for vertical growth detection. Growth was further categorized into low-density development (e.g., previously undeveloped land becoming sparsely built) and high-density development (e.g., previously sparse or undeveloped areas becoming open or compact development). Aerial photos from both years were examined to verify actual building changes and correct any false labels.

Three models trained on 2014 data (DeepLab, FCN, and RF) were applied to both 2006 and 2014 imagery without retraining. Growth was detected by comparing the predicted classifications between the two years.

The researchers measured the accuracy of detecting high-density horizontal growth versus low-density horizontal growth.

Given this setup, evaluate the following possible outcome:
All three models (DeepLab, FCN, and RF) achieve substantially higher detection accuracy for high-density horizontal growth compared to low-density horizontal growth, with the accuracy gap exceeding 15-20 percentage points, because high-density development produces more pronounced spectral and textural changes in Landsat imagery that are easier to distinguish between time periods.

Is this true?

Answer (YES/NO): NO